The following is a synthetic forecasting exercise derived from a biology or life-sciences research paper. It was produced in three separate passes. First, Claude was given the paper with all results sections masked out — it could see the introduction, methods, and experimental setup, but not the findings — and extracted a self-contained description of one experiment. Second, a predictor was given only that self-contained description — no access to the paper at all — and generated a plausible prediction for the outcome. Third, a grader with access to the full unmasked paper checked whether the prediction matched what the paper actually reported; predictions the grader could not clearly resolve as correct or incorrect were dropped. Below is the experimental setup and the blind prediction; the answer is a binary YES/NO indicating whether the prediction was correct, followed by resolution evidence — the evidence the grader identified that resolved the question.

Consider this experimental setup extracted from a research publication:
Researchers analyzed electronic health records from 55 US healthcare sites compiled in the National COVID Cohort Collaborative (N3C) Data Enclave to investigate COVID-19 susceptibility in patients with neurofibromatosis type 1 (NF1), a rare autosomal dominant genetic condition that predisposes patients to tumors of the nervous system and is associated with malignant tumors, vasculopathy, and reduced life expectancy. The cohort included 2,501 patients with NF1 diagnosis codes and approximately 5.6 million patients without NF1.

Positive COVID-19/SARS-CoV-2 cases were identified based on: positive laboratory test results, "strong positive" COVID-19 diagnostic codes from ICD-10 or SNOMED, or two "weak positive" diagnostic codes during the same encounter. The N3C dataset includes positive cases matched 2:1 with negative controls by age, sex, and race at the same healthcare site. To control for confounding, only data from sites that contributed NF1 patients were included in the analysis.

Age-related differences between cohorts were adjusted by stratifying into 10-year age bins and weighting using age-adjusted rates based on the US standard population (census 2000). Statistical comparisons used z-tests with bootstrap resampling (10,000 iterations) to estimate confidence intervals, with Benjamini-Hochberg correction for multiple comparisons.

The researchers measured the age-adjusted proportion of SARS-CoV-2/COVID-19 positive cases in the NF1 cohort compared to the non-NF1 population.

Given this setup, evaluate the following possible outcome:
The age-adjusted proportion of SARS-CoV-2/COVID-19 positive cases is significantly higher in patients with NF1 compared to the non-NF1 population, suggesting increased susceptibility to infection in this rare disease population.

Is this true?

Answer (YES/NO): NO